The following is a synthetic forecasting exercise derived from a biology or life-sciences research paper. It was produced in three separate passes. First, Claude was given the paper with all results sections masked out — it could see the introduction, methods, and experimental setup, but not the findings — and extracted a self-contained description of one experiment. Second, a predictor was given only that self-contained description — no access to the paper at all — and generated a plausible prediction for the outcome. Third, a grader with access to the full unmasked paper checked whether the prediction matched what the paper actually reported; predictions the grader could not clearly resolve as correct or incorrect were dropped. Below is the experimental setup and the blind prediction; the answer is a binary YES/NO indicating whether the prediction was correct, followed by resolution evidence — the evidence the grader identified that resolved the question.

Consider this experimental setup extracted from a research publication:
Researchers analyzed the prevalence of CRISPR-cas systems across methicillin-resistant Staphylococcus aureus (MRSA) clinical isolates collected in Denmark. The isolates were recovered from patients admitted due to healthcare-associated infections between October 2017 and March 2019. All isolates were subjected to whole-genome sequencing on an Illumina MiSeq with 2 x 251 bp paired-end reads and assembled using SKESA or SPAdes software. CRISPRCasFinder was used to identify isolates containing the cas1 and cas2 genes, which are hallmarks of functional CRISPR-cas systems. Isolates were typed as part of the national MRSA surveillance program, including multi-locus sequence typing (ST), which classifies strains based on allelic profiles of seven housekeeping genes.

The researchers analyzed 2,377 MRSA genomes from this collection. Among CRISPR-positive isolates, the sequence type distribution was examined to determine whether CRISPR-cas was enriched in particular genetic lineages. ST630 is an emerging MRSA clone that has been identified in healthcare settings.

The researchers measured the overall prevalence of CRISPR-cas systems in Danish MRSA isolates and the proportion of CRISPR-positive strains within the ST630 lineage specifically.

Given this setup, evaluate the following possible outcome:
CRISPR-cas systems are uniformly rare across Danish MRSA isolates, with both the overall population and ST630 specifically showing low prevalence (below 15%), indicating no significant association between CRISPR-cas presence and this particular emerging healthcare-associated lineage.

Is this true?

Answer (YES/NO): NO